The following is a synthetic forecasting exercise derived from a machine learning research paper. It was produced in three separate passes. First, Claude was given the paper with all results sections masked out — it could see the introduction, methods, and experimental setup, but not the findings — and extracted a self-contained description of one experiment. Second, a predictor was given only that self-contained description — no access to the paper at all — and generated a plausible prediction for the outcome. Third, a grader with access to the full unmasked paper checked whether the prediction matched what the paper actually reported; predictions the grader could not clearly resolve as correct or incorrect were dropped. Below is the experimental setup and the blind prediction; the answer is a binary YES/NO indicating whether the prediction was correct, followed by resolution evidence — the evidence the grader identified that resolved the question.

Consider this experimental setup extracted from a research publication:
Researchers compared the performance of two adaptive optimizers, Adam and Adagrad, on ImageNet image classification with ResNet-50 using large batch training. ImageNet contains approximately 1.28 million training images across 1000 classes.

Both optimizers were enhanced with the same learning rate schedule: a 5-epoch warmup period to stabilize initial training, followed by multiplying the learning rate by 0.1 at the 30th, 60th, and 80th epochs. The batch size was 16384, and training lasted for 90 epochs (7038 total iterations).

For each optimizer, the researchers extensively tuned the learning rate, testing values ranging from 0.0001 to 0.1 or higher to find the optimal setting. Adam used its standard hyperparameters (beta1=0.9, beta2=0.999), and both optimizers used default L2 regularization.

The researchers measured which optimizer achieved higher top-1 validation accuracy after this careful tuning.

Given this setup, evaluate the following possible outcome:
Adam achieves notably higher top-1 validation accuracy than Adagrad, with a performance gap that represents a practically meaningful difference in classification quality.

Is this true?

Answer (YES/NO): YES